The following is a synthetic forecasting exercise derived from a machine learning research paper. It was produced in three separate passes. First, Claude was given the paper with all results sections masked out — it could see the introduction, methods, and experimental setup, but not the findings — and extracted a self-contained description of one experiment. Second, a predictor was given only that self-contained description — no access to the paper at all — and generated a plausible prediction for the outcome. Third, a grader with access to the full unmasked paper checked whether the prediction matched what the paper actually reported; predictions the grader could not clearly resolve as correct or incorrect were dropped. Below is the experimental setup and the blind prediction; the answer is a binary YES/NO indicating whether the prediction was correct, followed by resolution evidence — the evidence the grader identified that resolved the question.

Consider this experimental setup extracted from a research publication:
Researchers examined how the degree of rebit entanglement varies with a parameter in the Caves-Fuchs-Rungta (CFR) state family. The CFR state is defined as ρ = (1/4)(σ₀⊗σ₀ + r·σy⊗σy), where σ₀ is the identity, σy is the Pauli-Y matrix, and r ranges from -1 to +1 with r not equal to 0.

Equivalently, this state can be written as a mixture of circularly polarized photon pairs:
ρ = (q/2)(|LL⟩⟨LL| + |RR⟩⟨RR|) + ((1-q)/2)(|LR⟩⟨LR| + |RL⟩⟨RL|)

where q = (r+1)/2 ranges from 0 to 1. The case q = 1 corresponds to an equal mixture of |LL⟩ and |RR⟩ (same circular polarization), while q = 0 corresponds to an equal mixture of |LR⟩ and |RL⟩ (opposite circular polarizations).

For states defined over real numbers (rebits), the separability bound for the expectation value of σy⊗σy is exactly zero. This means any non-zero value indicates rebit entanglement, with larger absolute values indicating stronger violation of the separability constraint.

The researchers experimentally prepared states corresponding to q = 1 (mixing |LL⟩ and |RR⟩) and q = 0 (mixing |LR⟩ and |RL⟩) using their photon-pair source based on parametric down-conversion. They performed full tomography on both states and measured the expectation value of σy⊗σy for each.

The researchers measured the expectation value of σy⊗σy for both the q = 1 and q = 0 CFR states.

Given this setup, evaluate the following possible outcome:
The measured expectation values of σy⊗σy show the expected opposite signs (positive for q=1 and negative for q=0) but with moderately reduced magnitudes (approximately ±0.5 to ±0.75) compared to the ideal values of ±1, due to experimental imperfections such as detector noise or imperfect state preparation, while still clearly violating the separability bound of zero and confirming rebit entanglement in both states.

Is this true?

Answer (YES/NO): NO